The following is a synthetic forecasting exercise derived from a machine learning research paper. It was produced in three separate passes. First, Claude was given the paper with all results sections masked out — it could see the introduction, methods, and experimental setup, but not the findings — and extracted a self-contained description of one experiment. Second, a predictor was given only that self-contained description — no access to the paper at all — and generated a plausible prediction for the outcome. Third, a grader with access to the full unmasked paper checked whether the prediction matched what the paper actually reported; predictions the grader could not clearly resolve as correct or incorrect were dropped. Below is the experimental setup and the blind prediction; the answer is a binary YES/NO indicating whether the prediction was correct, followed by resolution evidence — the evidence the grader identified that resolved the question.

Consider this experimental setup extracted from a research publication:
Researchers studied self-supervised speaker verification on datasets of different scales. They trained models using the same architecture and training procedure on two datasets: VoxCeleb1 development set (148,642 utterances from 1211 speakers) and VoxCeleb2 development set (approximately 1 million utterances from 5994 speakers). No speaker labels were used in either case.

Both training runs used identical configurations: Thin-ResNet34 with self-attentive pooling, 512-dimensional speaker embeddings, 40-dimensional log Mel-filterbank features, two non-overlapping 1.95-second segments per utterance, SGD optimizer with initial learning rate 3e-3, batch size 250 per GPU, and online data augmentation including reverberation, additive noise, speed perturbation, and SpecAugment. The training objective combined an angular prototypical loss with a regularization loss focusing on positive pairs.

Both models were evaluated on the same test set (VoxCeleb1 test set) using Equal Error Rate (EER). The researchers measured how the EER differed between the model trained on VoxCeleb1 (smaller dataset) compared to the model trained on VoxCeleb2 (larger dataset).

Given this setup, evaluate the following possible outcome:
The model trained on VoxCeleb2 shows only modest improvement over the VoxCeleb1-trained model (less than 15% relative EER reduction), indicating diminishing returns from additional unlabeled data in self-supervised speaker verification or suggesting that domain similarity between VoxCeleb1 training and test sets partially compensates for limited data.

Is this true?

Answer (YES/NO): NO